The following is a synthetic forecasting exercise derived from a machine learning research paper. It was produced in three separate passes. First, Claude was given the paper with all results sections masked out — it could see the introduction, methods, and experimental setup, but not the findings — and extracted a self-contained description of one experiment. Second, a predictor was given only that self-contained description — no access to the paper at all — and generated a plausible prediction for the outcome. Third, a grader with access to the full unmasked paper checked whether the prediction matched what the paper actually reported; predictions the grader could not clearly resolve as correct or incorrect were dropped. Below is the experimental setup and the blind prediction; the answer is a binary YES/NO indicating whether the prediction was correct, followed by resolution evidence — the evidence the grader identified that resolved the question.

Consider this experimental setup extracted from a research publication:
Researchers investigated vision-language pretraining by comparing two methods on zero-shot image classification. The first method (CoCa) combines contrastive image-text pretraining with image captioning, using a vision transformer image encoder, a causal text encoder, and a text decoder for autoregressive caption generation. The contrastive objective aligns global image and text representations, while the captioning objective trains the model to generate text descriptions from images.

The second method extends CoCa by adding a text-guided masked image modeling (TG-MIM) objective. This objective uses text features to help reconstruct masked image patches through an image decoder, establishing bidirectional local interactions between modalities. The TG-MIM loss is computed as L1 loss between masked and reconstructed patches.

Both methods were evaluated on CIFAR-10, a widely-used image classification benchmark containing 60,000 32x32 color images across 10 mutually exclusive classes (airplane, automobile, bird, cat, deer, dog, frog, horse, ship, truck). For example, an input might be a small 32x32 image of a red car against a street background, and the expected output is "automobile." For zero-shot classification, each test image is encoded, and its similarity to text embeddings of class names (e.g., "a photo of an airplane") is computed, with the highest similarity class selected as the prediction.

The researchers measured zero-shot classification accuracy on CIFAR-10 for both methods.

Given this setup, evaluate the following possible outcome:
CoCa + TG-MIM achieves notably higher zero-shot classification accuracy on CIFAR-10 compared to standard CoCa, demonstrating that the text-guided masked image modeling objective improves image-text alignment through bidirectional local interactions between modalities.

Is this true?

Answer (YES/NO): NO